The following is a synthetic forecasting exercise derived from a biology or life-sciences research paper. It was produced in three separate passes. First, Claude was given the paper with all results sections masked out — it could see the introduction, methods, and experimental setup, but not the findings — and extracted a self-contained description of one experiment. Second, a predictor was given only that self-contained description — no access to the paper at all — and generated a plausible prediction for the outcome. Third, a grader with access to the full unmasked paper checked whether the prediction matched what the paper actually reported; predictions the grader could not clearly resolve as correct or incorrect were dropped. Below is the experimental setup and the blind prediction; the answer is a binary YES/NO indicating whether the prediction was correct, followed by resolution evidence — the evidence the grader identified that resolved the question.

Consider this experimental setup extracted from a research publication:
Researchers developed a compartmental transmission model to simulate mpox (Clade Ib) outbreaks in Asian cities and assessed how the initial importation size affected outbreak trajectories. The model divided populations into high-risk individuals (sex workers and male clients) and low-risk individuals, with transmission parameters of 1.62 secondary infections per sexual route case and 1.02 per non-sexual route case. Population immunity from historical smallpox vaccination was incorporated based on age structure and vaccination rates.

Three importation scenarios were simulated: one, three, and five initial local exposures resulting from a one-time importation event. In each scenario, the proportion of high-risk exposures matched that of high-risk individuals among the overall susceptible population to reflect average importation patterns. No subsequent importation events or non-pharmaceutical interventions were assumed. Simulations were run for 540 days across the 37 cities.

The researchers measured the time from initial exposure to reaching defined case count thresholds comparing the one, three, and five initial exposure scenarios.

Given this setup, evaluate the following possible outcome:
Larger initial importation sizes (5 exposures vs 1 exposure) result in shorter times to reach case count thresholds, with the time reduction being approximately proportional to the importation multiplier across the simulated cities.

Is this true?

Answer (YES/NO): NO